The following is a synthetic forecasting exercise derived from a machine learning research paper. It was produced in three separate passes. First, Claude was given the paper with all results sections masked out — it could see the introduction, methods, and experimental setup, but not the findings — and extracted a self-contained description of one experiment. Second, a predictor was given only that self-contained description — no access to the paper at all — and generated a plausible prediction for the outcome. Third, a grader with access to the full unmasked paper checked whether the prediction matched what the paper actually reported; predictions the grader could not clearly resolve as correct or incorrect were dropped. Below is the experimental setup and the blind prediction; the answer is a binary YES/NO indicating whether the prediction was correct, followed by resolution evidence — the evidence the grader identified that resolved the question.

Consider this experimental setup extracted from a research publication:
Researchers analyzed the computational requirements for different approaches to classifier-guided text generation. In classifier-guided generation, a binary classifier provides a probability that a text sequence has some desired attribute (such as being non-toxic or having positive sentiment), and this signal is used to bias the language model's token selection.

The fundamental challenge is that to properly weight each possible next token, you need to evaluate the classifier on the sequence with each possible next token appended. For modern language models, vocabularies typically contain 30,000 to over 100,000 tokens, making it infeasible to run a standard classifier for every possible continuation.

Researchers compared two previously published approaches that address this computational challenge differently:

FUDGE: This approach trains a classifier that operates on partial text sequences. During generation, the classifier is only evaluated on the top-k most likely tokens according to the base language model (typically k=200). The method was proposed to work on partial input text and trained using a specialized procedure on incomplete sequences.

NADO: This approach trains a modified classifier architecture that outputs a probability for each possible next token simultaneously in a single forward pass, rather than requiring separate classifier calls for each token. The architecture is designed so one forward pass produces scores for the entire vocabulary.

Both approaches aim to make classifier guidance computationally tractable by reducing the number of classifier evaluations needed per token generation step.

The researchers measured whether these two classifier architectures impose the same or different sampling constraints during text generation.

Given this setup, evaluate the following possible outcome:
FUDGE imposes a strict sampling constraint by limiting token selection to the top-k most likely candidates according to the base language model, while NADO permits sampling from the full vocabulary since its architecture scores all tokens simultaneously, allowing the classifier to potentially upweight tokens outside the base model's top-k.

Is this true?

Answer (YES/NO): YES